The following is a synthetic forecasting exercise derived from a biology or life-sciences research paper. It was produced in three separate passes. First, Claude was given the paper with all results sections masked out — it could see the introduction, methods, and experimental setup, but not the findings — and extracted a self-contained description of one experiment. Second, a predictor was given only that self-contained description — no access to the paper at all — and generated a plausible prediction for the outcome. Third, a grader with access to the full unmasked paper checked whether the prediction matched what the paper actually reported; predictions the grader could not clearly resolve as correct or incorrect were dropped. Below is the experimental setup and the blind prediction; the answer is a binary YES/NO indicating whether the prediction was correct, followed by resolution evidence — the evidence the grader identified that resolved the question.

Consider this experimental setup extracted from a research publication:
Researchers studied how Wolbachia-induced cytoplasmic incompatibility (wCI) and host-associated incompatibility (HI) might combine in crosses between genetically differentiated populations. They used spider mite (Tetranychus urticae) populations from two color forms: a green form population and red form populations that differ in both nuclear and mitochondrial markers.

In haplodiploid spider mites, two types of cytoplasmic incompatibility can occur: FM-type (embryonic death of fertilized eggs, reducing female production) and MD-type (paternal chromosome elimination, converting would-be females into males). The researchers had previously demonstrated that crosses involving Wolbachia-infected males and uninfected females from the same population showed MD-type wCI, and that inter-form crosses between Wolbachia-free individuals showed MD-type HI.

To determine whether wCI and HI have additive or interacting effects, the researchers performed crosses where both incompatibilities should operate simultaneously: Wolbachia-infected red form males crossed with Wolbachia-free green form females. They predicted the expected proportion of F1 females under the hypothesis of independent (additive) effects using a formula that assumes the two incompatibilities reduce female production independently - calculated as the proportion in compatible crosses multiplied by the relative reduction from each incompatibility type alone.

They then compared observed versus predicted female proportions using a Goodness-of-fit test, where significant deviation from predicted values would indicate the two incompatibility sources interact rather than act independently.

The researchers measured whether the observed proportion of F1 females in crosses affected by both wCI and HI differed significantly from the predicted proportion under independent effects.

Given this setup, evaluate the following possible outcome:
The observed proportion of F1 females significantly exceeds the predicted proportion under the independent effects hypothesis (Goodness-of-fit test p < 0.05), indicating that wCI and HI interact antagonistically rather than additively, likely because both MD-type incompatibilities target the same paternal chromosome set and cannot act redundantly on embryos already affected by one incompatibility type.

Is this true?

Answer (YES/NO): NO